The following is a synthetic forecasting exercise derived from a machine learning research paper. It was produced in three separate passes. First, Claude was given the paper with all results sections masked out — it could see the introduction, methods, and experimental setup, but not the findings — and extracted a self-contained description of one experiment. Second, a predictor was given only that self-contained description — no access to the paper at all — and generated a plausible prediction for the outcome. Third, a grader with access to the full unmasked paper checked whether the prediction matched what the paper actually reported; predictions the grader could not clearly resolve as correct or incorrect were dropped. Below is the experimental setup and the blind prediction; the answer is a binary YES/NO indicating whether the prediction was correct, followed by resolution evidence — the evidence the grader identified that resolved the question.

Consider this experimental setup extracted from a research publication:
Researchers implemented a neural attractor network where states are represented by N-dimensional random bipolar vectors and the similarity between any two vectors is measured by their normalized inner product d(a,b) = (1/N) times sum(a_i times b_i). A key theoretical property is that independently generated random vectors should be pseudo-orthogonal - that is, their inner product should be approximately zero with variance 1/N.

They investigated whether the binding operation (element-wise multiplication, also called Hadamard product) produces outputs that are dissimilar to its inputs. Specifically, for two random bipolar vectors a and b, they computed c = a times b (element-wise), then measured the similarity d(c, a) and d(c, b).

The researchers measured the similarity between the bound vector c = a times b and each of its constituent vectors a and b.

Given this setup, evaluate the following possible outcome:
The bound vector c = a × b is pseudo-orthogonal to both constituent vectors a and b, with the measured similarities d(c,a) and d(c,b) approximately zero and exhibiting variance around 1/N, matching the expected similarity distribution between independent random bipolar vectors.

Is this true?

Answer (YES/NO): YES